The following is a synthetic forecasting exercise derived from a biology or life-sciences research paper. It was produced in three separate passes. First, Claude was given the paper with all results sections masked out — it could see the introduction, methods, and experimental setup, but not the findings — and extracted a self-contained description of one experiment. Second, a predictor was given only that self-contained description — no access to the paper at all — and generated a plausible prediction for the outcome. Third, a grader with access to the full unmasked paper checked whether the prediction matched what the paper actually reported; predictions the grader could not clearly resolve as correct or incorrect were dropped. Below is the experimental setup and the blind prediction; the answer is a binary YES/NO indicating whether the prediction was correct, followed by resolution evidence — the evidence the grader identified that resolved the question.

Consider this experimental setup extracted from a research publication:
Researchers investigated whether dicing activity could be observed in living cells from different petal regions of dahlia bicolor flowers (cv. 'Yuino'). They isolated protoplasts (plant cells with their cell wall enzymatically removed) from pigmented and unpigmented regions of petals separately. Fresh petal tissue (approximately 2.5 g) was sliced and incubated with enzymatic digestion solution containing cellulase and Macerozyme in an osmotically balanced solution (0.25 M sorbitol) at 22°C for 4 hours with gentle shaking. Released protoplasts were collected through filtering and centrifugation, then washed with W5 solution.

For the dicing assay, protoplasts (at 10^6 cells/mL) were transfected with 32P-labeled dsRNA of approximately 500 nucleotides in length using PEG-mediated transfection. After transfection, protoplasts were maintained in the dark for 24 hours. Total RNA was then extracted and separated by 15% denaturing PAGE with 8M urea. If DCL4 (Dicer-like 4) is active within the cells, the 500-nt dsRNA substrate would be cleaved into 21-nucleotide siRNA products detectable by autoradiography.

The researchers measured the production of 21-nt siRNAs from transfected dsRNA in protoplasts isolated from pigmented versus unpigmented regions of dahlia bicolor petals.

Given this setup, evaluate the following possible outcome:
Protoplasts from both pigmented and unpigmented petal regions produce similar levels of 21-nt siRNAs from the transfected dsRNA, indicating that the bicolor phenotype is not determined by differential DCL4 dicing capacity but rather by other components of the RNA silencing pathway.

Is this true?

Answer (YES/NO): NO